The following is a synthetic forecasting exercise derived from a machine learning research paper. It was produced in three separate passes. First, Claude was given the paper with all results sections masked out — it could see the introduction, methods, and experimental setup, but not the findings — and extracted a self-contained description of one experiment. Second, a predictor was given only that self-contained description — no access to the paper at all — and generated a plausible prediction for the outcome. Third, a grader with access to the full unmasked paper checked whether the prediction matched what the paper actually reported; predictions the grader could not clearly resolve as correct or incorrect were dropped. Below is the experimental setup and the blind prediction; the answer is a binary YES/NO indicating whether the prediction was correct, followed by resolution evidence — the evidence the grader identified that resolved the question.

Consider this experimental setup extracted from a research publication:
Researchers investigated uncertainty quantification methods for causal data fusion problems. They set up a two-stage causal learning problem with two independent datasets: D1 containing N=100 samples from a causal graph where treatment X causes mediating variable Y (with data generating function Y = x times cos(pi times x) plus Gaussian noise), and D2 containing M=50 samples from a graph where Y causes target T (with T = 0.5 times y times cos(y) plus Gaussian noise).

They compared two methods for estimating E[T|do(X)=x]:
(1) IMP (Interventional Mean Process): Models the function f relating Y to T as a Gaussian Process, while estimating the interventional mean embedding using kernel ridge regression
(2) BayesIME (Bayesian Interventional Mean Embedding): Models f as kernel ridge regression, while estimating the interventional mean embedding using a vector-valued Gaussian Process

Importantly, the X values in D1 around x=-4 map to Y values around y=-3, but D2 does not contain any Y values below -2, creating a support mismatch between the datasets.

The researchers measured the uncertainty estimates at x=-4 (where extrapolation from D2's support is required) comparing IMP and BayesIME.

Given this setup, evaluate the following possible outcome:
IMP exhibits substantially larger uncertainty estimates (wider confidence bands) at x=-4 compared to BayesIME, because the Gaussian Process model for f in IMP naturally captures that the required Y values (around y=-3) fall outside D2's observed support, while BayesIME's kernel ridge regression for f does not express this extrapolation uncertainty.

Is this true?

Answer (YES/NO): YES